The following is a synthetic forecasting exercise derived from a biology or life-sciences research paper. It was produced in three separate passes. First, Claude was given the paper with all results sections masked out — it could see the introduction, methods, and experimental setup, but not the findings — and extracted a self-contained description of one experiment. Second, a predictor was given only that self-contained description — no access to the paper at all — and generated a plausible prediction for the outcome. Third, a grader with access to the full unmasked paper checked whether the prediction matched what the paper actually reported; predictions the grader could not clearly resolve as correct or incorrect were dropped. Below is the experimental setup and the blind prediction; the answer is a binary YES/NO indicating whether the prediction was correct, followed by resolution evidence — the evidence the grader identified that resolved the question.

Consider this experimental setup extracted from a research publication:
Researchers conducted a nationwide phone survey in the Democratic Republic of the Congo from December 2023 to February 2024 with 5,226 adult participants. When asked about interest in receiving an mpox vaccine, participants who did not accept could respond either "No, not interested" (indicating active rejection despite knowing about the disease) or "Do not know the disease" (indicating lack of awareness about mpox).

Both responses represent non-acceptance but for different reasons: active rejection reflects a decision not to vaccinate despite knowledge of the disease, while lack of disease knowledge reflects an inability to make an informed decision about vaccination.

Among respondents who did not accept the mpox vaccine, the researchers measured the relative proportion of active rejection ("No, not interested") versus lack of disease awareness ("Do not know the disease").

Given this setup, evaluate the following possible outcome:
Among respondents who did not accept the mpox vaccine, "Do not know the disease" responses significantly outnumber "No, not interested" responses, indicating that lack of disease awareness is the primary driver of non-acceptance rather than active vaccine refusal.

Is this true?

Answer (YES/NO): NO